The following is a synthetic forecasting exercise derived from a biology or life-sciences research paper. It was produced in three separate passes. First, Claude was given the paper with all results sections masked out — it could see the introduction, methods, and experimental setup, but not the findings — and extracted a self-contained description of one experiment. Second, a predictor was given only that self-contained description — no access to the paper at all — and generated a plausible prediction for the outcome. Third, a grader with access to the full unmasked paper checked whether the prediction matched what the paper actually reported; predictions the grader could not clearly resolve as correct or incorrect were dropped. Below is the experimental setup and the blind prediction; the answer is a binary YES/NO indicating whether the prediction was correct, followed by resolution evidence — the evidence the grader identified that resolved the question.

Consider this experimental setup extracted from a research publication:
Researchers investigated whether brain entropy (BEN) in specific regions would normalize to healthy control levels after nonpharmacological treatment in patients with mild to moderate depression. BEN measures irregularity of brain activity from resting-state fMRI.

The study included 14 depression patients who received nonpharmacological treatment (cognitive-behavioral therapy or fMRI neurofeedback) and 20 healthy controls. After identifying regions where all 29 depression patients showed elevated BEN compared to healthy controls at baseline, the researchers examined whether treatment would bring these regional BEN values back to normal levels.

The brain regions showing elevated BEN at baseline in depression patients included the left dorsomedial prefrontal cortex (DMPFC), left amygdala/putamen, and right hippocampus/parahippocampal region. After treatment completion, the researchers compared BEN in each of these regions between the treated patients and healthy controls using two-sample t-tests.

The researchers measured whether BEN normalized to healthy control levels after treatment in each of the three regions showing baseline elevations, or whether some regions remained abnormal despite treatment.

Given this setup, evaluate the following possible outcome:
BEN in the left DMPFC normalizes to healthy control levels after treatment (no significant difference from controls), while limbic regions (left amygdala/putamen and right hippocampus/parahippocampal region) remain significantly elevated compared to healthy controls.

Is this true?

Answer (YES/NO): NO